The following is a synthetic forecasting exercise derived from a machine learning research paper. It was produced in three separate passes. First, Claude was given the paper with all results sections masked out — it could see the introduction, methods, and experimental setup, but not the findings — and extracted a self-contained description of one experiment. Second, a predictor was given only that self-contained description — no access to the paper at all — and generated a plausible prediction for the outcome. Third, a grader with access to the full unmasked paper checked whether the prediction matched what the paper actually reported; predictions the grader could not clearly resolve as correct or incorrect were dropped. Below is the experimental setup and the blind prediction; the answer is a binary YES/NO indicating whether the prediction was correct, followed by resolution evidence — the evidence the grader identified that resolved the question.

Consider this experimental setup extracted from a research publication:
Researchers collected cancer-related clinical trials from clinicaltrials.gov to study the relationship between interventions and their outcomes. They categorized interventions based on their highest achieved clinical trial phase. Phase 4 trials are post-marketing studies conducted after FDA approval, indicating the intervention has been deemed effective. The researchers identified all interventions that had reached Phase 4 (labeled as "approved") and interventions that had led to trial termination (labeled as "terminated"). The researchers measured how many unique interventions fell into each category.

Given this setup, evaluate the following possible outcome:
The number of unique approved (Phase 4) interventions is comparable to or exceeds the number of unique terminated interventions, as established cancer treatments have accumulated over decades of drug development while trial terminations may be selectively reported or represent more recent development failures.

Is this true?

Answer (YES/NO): YES